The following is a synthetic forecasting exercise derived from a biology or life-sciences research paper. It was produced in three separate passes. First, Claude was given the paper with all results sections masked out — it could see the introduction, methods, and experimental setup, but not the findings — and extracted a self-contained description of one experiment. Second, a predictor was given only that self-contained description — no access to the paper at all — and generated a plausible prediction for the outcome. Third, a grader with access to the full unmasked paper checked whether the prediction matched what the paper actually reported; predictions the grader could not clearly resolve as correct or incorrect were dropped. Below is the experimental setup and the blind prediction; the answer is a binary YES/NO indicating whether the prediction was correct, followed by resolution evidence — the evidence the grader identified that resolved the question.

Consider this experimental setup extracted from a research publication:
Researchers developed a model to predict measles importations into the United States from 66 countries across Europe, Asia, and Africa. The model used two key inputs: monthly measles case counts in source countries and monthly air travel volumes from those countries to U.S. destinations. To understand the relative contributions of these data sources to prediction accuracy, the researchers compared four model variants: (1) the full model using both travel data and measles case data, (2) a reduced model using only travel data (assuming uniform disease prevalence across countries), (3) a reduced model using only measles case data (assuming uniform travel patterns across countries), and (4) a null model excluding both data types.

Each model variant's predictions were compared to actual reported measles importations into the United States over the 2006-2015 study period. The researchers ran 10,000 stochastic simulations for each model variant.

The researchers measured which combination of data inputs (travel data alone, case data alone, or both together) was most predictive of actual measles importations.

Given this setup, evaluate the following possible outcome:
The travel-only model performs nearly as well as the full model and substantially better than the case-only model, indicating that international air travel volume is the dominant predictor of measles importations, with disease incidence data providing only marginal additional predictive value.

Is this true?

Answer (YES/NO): NO